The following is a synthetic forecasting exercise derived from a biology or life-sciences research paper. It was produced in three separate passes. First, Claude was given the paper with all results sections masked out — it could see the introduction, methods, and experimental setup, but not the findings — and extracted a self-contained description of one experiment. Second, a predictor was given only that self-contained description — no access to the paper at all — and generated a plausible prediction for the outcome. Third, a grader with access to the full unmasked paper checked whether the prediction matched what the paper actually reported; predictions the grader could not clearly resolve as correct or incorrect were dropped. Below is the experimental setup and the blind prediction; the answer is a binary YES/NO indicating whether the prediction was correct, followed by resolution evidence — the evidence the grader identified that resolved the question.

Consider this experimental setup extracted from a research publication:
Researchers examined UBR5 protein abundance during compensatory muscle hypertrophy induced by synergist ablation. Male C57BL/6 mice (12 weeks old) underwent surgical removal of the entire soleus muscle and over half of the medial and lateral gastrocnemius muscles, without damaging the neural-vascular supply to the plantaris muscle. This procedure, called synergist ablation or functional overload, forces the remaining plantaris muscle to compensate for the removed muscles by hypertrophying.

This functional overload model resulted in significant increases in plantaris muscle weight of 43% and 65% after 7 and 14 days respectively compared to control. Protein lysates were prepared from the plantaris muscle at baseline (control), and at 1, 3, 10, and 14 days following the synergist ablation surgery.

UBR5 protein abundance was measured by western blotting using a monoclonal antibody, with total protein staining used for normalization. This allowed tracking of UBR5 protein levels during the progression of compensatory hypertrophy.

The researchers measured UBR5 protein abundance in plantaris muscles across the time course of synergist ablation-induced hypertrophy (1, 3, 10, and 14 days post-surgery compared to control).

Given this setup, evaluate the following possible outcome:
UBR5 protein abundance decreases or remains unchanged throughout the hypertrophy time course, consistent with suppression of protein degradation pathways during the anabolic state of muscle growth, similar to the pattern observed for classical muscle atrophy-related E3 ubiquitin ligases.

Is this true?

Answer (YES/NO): NO